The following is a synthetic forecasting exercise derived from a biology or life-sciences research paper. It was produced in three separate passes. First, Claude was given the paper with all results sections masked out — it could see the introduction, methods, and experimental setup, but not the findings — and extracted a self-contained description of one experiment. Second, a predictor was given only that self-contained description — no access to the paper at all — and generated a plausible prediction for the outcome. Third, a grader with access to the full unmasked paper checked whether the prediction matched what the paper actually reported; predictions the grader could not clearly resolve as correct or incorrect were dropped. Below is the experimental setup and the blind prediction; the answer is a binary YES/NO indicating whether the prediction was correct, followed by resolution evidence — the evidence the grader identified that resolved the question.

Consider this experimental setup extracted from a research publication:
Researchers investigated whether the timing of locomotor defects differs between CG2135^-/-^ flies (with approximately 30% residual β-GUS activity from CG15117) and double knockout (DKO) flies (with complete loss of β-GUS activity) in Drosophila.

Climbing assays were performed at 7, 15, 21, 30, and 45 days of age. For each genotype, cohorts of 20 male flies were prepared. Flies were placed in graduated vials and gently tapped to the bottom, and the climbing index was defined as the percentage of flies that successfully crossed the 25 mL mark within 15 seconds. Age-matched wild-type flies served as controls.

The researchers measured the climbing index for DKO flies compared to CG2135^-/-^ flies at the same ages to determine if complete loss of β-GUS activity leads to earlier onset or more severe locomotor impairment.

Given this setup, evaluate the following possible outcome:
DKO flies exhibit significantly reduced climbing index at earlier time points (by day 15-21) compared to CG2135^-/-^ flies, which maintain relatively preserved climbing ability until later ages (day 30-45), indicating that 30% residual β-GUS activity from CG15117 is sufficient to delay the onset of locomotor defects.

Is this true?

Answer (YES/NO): NO